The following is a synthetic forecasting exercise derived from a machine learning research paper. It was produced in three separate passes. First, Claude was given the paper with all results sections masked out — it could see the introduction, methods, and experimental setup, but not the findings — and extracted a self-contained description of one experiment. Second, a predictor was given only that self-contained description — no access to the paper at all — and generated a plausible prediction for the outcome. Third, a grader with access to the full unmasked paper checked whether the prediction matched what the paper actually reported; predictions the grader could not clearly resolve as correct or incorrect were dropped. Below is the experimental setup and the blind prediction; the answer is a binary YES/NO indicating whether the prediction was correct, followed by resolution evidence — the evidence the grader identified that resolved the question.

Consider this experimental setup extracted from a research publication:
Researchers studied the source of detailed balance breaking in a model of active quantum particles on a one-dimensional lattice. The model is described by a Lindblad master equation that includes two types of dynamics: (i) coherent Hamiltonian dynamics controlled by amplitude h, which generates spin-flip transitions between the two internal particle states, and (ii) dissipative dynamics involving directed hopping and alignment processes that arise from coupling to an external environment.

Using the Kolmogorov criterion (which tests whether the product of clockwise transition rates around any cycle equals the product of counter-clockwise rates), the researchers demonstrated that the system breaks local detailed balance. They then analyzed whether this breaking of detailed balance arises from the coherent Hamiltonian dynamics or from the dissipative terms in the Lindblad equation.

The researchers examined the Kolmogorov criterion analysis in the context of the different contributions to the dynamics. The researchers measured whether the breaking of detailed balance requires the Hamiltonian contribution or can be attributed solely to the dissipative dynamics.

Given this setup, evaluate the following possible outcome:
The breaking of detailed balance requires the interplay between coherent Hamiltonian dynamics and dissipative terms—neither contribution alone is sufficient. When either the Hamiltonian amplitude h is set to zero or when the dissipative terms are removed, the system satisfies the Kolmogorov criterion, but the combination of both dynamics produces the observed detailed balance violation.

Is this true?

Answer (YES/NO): NO